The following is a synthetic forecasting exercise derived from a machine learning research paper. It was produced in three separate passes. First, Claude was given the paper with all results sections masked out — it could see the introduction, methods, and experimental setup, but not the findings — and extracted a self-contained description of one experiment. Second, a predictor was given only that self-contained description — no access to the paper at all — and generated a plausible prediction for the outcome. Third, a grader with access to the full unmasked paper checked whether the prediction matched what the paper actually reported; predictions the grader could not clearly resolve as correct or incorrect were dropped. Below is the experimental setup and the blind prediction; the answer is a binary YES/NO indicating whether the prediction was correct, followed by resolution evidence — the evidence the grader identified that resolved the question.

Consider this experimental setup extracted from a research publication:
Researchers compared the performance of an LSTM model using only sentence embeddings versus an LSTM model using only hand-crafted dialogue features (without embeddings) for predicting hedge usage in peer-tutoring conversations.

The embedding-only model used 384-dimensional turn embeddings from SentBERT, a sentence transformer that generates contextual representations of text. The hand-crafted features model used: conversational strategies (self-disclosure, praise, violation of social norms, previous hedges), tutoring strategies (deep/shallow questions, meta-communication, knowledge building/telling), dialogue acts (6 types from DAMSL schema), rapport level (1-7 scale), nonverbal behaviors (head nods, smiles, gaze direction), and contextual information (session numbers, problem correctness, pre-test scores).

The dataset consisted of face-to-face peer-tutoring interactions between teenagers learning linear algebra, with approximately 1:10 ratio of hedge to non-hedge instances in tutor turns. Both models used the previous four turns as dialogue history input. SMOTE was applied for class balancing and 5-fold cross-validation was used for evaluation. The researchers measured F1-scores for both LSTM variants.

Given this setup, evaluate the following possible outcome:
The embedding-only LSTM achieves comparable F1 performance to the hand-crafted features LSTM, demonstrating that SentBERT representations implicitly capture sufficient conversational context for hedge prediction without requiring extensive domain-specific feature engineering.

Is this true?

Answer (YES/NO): NO